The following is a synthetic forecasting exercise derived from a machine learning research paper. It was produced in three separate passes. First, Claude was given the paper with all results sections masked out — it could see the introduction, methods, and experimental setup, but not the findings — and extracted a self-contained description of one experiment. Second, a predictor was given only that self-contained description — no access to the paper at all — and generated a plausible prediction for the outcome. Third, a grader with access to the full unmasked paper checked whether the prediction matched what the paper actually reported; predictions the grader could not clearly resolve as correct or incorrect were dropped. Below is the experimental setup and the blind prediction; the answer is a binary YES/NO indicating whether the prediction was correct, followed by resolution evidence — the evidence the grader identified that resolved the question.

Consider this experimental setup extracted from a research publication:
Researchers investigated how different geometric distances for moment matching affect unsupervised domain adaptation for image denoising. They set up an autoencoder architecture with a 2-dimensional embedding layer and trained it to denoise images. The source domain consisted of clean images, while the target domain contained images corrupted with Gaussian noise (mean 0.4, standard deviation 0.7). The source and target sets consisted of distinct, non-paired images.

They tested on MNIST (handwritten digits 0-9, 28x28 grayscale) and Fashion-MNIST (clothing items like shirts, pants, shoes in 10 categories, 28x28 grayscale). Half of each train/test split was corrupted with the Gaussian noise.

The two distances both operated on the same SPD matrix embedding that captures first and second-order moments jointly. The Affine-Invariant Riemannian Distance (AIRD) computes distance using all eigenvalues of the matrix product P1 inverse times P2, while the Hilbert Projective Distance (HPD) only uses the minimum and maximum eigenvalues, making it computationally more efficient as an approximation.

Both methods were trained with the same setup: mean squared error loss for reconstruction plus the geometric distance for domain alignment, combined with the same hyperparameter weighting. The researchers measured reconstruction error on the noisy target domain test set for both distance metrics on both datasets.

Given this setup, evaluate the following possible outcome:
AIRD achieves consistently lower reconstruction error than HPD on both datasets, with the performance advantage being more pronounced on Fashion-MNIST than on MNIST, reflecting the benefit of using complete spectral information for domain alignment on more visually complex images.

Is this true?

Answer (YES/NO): NO